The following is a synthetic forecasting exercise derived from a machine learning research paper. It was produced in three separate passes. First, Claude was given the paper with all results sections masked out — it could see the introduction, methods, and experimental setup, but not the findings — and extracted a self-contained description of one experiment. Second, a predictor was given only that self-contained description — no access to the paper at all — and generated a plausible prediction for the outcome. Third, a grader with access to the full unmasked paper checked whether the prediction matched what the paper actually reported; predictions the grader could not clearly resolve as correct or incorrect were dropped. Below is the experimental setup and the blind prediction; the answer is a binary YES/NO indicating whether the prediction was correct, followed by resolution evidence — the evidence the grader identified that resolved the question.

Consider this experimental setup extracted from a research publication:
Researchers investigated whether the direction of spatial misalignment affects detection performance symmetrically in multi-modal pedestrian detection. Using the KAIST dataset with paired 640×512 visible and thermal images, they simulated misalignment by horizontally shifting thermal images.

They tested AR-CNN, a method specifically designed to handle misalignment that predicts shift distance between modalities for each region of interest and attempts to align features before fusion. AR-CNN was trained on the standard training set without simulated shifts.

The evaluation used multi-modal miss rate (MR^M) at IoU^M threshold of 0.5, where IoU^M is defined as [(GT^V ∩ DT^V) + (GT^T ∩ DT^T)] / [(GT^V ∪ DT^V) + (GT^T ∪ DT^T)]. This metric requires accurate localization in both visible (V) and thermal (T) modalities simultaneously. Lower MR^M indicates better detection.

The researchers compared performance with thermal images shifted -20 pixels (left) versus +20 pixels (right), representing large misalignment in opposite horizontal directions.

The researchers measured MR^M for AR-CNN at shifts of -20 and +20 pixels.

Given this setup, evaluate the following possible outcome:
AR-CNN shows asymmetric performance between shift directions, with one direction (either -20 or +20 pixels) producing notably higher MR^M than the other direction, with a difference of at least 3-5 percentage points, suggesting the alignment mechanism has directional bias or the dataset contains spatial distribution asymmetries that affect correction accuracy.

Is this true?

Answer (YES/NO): NO